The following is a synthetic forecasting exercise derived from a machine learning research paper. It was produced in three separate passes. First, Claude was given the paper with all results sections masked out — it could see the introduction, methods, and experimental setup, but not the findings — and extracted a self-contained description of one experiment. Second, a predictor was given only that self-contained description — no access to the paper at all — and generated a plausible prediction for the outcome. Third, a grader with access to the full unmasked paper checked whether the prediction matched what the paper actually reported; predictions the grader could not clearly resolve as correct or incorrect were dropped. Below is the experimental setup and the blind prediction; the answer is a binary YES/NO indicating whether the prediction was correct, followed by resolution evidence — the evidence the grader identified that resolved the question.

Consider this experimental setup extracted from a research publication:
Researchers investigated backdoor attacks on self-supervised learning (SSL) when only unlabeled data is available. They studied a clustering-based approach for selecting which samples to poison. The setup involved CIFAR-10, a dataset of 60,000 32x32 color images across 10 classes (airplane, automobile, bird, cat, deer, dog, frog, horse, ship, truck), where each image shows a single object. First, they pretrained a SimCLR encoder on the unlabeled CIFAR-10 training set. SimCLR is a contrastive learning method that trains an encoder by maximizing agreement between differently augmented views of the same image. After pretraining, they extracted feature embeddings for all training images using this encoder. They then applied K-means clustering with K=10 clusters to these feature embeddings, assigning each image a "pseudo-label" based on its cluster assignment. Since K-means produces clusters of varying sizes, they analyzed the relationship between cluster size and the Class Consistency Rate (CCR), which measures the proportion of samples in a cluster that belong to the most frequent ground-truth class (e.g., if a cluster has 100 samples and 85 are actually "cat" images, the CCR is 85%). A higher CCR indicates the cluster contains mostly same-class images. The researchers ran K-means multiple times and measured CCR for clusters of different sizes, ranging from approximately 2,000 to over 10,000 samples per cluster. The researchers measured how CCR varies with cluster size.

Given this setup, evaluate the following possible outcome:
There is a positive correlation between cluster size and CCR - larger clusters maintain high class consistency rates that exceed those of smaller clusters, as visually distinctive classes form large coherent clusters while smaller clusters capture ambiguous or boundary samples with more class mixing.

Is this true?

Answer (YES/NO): NO